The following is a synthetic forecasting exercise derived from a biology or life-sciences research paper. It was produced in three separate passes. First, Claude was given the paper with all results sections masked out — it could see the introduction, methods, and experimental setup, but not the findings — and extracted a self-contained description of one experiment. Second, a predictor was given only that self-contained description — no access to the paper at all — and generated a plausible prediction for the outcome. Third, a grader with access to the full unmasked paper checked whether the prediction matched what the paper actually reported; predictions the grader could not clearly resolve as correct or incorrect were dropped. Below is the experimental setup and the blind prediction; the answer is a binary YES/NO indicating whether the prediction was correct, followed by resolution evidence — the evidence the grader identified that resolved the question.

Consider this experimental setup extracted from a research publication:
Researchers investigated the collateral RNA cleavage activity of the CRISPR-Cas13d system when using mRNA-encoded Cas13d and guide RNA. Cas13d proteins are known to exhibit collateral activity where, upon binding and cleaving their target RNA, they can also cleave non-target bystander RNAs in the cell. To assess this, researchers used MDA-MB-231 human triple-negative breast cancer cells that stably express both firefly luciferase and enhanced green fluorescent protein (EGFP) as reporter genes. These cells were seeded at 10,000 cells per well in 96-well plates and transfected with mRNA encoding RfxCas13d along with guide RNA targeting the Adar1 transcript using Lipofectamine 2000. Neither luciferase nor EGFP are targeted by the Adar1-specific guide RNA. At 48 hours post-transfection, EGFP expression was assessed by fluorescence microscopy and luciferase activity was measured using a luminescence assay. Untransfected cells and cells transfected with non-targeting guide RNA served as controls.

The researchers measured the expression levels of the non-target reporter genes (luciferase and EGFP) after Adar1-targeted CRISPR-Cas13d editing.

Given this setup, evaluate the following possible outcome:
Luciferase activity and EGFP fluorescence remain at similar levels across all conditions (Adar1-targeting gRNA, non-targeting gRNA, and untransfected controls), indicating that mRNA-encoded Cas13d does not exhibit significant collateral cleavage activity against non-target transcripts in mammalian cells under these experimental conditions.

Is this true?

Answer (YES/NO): YES